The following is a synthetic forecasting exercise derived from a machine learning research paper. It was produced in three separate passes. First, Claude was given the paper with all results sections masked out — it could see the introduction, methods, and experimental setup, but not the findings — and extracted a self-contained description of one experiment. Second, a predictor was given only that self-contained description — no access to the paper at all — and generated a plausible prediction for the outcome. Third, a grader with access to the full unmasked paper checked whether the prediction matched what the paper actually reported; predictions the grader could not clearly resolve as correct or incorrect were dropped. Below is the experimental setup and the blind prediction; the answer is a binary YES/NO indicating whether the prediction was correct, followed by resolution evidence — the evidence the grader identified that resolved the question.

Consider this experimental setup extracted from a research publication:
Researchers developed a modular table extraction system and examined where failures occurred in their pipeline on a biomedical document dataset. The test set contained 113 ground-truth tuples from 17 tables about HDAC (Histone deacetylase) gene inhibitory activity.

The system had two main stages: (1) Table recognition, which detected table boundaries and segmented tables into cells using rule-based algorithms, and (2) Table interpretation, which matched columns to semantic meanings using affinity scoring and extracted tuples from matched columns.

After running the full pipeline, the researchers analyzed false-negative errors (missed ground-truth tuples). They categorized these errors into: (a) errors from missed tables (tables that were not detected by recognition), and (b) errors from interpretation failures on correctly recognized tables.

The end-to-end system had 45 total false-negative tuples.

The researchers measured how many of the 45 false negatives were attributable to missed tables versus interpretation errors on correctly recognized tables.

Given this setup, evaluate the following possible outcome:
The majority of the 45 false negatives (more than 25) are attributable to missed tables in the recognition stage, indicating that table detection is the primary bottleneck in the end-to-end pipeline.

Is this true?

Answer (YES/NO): YES